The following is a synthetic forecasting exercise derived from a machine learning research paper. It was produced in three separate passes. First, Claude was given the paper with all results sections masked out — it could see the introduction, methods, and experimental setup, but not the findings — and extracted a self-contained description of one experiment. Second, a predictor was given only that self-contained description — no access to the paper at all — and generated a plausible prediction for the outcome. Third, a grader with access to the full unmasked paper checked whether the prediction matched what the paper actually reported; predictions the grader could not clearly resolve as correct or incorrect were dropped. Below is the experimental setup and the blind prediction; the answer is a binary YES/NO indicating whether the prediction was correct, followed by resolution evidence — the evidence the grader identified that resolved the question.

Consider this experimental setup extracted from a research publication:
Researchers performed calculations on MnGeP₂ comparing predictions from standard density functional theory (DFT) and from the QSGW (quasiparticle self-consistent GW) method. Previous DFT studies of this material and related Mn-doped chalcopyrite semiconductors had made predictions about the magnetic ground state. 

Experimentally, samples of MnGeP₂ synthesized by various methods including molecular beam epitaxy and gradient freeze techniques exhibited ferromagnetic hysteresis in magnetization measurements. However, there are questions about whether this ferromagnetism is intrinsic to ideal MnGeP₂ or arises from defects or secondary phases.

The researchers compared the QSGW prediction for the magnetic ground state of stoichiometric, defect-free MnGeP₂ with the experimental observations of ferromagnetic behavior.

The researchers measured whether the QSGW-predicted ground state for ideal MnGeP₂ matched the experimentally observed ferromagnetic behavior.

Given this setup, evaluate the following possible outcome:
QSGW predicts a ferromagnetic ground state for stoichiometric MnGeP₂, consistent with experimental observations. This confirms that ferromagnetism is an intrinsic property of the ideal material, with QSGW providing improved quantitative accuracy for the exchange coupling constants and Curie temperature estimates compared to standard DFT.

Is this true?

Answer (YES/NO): NO